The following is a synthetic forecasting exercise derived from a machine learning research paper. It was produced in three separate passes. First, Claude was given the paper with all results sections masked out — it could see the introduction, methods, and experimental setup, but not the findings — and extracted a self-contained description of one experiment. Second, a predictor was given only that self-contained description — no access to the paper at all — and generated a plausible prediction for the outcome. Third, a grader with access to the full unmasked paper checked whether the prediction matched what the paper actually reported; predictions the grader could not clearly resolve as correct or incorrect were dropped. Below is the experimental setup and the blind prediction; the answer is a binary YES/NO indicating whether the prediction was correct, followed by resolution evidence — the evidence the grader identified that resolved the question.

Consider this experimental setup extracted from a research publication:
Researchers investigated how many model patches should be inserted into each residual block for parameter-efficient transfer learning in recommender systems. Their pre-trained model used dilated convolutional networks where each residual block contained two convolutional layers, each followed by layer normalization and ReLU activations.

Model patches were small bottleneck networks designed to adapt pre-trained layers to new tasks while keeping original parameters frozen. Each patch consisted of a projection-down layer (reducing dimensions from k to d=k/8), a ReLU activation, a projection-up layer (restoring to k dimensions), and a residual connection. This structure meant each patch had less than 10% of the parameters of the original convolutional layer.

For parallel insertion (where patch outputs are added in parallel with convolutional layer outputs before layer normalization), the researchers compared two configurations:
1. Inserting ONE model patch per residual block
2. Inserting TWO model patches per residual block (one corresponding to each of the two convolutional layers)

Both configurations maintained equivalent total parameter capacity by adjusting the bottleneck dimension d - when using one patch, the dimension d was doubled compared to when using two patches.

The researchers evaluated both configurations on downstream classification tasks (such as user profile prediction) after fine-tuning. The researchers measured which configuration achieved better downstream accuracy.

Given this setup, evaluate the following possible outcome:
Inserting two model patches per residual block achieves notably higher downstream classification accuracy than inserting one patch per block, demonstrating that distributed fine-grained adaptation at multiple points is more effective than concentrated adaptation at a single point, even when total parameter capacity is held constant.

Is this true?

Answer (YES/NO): NO